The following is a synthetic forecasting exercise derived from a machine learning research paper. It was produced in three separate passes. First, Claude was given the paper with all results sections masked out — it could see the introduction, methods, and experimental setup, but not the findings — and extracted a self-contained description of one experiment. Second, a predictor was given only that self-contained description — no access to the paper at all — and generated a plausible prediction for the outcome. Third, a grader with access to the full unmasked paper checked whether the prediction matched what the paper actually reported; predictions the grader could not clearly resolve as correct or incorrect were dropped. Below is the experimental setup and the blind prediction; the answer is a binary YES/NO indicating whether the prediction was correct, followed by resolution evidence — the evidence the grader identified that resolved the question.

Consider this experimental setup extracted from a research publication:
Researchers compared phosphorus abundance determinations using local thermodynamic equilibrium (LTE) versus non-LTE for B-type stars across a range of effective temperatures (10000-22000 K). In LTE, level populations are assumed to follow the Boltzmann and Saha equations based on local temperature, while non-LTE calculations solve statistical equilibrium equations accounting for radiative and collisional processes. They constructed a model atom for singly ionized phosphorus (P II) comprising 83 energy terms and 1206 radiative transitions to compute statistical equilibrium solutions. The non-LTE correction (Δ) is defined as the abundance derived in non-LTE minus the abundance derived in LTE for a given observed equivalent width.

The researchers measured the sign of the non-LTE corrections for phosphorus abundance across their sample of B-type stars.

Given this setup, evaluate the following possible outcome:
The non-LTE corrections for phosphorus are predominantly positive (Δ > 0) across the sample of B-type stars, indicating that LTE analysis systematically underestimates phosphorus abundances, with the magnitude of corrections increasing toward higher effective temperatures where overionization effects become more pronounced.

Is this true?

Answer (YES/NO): NO